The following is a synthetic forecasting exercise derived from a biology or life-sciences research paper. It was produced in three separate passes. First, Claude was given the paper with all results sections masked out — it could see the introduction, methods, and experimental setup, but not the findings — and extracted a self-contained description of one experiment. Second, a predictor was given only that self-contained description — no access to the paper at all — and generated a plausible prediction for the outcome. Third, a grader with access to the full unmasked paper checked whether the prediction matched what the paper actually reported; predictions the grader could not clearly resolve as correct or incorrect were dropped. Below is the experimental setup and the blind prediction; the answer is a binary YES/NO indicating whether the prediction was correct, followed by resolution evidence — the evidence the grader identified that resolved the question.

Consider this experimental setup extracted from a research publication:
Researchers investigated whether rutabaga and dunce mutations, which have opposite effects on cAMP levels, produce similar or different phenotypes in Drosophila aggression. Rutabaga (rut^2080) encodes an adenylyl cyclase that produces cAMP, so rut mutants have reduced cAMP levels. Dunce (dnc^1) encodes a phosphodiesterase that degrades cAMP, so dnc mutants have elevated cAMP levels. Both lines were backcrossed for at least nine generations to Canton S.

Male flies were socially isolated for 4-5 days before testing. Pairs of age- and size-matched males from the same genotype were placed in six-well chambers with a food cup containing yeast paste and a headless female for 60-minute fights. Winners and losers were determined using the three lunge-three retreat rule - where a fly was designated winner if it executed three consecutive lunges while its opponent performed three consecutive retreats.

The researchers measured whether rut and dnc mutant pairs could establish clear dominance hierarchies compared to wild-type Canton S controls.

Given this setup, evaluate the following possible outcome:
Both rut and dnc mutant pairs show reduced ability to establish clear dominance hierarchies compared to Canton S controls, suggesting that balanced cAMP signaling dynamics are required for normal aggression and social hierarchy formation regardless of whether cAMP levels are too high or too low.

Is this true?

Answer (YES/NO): YES